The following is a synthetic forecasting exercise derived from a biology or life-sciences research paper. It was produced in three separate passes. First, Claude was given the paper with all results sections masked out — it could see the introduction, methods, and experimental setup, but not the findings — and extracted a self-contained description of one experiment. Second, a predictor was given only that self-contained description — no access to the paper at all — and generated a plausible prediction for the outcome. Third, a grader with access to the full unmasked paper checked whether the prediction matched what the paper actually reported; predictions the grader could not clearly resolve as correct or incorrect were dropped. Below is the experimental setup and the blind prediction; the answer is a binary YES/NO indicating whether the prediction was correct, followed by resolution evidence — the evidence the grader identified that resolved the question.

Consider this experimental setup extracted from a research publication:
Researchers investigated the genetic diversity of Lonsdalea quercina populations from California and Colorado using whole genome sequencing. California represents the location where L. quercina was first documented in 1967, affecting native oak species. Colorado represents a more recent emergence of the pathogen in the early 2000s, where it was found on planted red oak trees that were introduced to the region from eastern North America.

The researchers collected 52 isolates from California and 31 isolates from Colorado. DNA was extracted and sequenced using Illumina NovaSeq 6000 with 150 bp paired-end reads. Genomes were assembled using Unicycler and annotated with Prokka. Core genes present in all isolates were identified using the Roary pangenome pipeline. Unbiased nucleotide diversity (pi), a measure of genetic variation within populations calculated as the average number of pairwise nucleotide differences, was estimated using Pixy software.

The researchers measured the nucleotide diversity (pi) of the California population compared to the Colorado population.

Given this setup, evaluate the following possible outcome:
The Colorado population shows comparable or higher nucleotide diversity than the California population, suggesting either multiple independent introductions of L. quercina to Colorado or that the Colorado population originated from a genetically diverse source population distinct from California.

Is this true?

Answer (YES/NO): YES